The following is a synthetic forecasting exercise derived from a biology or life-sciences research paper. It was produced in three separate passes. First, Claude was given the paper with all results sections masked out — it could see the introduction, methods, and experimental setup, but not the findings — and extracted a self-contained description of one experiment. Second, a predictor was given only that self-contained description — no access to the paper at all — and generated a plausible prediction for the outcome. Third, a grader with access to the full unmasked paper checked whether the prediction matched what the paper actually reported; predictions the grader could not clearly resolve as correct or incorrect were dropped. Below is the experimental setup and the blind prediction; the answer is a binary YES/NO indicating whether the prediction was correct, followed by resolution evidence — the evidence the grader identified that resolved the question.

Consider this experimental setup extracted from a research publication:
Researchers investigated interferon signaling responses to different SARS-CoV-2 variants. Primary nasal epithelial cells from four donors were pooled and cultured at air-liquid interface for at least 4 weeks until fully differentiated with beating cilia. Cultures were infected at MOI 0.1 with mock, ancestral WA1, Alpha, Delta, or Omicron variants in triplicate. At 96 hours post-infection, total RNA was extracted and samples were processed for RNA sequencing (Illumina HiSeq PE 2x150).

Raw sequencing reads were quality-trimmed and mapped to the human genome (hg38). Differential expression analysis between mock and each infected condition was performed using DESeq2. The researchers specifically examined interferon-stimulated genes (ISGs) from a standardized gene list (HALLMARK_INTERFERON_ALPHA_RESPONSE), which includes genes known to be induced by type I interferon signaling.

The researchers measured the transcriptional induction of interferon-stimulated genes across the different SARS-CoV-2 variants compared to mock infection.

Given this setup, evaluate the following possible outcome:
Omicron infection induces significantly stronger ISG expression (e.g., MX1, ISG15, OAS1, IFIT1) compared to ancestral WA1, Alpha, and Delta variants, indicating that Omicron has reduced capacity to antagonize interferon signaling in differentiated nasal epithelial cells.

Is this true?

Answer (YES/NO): YES